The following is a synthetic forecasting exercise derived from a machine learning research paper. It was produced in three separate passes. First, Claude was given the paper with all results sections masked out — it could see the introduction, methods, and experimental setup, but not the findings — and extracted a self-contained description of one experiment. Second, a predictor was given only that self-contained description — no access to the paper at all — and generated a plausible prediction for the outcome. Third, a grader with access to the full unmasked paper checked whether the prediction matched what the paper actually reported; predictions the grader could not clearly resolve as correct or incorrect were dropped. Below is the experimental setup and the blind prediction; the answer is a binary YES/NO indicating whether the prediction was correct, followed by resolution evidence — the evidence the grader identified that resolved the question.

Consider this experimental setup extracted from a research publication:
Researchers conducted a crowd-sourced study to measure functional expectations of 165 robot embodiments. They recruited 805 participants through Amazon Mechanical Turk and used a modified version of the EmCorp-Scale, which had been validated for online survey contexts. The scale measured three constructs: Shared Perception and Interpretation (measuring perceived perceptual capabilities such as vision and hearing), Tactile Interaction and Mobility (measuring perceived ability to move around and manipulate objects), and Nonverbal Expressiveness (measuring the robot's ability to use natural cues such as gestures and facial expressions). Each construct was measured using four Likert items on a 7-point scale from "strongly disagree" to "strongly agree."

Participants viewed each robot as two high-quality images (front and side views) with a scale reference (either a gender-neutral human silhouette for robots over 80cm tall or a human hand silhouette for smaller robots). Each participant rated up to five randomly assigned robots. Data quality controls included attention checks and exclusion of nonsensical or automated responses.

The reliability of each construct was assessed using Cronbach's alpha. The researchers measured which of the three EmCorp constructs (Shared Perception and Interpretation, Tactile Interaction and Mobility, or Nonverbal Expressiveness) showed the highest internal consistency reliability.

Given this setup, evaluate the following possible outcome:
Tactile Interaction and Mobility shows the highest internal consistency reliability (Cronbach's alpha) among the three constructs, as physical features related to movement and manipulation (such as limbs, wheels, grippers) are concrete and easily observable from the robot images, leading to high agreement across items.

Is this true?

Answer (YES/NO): NO